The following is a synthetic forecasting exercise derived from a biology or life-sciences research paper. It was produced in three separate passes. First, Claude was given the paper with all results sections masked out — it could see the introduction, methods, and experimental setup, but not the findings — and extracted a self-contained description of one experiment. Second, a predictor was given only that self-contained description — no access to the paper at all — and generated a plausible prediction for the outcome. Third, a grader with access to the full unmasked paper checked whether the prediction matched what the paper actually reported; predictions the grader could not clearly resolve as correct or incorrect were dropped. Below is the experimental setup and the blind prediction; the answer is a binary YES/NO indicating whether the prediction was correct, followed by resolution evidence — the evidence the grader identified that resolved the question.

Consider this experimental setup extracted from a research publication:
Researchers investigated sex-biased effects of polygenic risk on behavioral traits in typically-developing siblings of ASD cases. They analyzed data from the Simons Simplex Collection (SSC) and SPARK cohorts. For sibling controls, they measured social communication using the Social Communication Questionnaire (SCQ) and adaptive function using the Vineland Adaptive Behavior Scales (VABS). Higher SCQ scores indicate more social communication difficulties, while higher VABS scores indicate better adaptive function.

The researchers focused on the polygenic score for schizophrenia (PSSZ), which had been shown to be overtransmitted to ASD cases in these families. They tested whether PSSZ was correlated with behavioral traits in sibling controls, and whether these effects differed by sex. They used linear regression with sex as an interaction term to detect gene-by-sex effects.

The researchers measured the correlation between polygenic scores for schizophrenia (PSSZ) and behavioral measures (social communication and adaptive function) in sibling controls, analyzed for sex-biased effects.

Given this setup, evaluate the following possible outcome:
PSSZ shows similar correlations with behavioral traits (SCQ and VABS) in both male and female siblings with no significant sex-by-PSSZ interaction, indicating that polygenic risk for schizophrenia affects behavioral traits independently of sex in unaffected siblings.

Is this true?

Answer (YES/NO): NO